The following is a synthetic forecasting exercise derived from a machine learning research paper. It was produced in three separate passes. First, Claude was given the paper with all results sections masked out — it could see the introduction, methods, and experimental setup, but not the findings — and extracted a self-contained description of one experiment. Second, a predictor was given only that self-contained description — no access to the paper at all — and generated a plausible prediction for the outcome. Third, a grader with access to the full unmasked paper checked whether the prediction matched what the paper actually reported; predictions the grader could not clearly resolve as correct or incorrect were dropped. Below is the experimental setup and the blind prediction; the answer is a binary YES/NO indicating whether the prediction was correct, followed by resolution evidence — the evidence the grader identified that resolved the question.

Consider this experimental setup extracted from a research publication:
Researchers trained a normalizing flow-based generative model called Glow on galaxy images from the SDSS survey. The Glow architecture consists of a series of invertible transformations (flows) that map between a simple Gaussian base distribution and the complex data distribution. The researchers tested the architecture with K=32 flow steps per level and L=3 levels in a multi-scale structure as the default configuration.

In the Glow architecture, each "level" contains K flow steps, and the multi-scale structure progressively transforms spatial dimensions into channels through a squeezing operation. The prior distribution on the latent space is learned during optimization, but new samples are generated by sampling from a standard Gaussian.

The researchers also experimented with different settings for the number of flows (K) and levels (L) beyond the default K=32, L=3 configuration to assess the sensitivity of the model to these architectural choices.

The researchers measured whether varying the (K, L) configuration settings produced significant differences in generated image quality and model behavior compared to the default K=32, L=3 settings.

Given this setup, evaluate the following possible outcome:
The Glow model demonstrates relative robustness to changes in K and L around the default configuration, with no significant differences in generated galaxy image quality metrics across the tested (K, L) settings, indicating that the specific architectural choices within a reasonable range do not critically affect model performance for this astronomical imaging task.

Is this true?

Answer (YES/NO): YES